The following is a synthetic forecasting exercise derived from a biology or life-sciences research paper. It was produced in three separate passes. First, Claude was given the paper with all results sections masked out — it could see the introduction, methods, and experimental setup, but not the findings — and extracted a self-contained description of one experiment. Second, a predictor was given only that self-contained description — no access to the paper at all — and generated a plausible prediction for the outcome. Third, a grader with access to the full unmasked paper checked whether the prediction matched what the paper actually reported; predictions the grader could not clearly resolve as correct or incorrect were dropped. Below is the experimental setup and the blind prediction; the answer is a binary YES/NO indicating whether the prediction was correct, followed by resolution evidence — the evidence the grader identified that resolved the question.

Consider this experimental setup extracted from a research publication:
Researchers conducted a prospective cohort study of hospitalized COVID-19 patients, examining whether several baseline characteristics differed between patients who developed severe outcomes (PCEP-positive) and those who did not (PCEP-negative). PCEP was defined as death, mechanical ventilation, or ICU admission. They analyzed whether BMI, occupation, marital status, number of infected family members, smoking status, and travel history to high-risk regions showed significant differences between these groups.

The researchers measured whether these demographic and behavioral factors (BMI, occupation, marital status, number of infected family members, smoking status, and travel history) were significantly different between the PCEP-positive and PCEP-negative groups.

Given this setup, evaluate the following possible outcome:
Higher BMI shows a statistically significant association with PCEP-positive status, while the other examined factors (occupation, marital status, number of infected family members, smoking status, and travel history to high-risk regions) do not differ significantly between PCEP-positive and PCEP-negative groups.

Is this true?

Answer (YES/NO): NO